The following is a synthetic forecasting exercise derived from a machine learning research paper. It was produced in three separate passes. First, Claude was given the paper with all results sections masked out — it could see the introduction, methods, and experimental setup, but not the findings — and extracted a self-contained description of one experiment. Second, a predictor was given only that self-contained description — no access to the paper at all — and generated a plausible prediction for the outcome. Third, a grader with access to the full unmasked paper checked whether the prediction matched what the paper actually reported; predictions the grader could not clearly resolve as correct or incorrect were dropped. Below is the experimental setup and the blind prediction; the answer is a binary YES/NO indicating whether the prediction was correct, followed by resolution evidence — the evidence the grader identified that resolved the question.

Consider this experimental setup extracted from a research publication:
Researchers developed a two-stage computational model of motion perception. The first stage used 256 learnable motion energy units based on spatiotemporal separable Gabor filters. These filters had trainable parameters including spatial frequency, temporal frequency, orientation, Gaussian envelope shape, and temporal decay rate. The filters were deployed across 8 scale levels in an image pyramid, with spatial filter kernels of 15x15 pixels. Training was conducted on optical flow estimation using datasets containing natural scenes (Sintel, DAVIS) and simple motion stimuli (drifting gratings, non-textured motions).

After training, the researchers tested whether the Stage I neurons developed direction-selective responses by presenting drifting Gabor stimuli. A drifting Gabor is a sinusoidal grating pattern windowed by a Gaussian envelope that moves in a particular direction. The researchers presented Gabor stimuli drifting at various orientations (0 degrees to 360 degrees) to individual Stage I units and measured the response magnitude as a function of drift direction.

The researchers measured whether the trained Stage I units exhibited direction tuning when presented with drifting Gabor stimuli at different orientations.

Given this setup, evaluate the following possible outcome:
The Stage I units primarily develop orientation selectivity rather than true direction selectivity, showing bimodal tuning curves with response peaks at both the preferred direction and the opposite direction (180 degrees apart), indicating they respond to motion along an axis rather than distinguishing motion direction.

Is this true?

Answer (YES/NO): NO